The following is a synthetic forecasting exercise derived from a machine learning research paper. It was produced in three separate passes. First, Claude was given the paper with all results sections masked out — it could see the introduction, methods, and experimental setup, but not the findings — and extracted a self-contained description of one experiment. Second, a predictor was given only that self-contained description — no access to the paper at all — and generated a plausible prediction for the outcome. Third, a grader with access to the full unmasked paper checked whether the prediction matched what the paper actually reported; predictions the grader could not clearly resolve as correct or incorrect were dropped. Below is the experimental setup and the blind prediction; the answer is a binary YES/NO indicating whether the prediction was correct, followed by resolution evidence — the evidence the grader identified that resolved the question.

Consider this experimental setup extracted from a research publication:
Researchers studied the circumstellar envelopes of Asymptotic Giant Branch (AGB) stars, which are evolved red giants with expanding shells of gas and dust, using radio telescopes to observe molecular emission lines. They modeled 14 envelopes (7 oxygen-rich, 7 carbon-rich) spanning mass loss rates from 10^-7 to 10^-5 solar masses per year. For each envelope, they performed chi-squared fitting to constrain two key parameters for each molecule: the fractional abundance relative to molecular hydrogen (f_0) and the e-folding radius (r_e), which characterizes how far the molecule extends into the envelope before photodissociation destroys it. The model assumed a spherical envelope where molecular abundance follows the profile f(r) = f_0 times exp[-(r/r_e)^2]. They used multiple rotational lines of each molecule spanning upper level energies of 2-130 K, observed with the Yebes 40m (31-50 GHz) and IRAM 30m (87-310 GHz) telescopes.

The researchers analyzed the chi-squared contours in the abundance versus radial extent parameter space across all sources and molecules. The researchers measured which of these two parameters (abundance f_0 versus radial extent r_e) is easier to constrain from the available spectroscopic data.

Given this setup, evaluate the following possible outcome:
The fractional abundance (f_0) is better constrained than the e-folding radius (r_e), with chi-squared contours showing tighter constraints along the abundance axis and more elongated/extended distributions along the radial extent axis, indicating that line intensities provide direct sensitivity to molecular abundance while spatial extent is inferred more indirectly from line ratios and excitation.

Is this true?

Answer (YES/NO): YES